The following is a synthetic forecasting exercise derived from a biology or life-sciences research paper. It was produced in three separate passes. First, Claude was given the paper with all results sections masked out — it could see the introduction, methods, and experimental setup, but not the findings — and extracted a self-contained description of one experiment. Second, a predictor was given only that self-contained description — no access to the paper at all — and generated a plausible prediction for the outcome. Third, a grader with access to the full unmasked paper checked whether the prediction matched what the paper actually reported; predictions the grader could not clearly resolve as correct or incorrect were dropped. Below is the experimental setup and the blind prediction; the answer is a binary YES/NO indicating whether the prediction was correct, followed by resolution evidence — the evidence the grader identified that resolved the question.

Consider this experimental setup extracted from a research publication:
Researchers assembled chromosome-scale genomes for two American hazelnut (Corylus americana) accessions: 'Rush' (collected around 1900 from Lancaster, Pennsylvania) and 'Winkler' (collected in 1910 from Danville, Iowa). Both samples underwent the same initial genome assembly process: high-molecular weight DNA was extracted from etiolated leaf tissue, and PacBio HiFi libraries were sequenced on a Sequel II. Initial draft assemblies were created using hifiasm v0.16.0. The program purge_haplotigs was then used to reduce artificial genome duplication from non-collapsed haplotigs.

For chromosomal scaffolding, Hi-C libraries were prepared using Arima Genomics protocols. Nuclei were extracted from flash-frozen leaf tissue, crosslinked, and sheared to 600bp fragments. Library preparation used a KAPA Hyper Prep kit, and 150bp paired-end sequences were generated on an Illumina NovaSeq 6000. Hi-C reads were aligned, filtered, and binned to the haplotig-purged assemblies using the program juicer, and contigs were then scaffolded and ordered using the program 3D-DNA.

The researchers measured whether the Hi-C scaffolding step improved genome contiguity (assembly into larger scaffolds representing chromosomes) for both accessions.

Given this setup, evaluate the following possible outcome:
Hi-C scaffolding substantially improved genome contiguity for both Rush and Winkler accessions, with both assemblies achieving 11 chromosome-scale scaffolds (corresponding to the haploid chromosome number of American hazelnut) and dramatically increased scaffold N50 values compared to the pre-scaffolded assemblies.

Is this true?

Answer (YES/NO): NO